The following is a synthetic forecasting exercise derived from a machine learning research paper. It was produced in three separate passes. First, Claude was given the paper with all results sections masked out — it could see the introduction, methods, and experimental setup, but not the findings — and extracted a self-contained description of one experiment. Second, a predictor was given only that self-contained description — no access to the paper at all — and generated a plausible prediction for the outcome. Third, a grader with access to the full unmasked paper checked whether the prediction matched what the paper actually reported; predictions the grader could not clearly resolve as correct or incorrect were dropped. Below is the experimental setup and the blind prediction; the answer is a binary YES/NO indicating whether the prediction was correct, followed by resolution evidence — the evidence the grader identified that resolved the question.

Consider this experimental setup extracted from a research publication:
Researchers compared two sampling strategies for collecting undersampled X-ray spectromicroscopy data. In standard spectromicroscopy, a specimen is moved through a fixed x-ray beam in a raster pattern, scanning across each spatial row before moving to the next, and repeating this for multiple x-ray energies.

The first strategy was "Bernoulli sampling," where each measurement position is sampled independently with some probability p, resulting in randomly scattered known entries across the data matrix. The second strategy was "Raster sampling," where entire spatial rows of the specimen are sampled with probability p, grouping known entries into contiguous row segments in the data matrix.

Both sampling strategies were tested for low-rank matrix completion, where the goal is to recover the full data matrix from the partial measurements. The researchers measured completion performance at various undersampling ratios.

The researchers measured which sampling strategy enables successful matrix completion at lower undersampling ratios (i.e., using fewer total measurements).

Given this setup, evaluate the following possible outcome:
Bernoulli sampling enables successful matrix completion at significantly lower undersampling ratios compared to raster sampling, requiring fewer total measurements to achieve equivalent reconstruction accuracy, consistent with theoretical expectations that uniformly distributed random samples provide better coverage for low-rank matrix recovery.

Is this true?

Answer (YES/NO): YES